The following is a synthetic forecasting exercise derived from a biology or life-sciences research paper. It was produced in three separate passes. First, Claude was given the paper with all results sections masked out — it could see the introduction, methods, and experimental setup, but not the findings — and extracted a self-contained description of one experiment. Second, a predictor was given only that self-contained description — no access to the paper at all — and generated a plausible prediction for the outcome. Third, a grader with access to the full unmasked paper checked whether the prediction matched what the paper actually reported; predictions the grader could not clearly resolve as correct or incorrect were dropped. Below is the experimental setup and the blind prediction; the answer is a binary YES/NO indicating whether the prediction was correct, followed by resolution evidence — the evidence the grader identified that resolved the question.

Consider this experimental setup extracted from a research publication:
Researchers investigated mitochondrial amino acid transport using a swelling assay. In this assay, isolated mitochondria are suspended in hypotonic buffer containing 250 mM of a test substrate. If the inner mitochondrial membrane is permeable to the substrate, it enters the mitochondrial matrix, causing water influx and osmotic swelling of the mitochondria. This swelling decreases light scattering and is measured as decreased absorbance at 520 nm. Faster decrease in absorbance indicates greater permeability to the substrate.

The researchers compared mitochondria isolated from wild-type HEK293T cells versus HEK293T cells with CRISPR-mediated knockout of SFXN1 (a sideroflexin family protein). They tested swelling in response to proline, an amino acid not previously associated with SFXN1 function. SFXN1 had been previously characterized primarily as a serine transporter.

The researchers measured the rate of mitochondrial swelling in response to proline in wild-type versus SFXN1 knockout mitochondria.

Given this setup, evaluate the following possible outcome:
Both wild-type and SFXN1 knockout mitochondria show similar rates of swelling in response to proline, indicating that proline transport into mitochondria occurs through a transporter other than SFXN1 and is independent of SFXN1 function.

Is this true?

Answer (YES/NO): NO